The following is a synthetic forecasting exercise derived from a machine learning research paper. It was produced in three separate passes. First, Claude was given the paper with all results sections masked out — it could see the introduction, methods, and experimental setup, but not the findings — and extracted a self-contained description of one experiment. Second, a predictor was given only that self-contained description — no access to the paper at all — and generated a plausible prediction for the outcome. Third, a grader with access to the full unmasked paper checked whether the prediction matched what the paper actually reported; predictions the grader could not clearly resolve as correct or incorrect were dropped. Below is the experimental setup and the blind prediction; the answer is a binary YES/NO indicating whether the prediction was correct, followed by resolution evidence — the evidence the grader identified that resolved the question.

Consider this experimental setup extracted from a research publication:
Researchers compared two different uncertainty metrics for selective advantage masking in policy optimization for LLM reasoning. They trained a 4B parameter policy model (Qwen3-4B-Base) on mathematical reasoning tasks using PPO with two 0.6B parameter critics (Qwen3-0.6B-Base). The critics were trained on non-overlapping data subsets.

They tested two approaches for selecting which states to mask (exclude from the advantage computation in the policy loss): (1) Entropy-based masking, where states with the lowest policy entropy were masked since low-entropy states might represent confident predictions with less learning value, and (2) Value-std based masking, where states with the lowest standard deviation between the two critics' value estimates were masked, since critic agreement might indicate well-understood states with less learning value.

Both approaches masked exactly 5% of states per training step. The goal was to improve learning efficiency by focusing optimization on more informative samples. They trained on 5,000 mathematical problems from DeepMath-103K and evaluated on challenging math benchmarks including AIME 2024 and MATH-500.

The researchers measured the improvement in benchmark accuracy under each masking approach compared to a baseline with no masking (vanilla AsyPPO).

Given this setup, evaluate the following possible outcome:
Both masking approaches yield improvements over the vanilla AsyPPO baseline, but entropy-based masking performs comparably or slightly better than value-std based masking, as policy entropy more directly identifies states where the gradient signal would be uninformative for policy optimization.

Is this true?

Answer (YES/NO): NO